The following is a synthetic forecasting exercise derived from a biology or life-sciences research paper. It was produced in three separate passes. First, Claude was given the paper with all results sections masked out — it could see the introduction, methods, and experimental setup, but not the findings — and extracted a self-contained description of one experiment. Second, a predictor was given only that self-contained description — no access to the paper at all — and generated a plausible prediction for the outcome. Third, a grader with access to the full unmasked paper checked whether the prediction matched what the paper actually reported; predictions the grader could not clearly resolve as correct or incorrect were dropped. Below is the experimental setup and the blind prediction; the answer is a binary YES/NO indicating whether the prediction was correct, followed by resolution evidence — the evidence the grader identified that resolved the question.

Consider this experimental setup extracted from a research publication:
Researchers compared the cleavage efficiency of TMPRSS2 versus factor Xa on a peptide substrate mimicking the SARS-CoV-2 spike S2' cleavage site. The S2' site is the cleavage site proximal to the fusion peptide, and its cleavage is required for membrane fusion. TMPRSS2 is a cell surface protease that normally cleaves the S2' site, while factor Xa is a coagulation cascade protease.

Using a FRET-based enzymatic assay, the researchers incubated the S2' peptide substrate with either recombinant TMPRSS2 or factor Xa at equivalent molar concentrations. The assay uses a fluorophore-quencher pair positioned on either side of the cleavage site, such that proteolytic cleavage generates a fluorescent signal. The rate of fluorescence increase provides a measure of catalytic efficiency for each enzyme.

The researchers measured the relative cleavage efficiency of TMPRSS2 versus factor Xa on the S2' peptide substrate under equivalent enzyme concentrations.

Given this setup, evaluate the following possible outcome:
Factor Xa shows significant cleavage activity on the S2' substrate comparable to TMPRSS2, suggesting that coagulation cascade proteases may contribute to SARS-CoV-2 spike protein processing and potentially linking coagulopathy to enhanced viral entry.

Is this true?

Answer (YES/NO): NO